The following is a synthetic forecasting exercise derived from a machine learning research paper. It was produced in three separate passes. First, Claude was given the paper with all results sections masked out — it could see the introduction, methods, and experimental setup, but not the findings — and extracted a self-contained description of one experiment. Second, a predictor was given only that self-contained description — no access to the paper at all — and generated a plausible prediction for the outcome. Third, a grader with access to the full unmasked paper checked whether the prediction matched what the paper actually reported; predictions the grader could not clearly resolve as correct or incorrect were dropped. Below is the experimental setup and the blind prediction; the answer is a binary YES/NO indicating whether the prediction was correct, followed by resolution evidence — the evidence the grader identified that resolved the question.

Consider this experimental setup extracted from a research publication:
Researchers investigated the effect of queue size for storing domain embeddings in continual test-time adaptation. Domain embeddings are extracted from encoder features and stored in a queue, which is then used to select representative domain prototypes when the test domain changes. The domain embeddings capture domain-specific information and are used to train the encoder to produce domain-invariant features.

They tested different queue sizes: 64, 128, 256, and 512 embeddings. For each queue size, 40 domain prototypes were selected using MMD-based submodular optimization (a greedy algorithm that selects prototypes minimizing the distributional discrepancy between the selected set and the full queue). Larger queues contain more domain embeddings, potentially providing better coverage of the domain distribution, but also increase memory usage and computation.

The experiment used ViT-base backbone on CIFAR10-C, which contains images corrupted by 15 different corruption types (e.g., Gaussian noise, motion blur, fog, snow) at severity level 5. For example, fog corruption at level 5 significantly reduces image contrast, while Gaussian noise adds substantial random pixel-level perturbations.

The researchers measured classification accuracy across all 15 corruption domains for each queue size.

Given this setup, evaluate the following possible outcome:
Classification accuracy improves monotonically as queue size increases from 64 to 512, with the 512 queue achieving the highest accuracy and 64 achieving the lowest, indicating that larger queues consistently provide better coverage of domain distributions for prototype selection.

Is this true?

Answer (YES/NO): NO